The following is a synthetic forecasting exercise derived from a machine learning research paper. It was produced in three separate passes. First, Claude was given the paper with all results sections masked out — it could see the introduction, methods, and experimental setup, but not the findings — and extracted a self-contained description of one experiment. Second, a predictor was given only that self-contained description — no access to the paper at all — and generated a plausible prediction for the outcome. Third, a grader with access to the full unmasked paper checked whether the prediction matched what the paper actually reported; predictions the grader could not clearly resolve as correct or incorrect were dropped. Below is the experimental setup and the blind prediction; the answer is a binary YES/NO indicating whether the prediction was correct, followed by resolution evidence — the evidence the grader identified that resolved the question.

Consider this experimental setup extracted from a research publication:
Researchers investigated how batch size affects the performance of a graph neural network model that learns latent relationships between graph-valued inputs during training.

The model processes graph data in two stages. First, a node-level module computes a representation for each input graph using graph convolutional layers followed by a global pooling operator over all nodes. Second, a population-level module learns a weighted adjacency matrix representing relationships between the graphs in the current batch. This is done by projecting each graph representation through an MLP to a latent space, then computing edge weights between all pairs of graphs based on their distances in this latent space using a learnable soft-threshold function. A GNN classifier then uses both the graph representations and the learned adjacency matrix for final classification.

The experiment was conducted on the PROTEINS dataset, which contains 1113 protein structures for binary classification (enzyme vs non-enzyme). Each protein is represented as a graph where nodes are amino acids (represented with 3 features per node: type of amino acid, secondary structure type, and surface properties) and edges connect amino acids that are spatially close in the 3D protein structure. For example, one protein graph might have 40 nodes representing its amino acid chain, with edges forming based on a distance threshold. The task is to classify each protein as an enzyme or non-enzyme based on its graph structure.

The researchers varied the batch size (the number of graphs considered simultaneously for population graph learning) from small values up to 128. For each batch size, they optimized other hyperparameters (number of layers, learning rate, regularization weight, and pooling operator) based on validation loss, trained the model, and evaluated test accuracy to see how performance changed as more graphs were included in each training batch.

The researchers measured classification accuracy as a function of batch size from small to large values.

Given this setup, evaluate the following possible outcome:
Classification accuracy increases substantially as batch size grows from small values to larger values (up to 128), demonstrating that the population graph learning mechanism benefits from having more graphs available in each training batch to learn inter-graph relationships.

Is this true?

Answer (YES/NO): NO